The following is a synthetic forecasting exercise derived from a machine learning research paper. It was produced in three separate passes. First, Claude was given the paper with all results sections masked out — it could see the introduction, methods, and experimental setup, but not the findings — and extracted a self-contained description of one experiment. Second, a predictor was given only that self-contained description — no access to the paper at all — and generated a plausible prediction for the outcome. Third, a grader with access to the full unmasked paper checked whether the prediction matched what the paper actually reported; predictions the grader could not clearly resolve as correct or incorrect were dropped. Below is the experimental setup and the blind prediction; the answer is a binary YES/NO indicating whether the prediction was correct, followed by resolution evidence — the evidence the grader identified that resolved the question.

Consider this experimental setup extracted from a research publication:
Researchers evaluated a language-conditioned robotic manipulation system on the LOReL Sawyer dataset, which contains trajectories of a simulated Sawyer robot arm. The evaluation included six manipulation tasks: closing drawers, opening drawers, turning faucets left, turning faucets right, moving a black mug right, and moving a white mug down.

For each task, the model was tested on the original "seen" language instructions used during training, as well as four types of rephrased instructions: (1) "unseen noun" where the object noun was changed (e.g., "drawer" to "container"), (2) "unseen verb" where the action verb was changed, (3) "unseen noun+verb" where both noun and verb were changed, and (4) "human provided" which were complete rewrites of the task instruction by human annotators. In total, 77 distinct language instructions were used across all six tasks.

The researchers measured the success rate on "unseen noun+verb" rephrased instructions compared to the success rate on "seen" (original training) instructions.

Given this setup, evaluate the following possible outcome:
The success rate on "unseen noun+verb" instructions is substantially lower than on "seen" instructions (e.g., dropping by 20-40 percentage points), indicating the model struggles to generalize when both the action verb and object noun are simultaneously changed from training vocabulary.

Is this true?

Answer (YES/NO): NO